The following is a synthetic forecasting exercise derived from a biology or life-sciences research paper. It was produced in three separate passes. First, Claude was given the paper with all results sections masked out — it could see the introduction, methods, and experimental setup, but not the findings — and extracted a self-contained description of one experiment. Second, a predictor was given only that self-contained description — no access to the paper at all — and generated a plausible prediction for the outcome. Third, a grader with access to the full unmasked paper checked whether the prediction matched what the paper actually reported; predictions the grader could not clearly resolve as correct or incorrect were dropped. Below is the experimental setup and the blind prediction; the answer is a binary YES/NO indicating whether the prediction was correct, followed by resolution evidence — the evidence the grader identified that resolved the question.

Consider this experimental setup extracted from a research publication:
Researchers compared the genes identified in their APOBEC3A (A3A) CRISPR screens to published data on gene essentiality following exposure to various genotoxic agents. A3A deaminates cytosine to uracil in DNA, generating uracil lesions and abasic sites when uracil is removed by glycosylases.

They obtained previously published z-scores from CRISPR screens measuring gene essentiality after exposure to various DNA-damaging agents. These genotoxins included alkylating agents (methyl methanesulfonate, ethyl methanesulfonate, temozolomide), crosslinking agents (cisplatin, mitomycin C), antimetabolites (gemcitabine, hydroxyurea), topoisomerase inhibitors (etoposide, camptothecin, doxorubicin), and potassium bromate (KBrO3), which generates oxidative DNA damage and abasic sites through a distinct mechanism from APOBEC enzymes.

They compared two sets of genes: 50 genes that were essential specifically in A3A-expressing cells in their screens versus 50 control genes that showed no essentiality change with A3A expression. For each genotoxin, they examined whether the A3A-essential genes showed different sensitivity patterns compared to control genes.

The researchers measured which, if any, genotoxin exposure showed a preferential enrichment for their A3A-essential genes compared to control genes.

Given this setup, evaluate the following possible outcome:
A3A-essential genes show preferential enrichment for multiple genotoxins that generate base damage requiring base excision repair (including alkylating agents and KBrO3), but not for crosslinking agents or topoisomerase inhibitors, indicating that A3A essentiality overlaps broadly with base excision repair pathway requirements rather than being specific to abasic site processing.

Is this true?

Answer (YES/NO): NO